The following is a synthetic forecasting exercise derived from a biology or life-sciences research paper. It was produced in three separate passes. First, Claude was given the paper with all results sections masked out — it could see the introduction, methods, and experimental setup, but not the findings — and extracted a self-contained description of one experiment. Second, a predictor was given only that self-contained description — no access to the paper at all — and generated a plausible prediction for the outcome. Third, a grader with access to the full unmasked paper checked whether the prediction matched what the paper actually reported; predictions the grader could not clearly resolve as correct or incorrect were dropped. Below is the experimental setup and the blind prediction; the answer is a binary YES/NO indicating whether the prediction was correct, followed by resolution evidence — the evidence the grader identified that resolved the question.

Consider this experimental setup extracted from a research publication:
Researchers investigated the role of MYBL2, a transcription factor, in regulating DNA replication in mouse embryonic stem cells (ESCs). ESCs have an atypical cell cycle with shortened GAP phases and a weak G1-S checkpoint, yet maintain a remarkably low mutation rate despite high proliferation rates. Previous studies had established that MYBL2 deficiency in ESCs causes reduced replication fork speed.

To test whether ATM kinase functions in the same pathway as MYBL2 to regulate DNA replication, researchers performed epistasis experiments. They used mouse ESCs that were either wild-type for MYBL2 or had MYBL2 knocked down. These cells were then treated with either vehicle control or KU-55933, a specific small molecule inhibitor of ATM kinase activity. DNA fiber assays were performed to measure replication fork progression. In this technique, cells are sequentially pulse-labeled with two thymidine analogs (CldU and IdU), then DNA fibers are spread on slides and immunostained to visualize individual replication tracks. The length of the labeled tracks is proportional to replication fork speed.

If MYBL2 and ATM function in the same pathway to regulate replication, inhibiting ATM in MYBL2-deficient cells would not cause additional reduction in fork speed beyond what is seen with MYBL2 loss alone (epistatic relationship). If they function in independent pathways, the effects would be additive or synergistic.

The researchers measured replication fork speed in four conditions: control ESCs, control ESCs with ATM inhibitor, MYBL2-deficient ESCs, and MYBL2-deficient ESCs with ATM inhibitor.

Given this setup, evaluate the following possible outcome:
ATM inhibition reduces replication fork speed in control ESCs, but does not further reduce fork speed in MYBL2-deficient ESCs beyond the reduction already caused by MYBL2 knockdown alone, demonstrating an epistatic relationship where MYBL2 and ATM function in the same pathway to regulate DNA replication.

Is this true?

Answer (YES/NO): YES